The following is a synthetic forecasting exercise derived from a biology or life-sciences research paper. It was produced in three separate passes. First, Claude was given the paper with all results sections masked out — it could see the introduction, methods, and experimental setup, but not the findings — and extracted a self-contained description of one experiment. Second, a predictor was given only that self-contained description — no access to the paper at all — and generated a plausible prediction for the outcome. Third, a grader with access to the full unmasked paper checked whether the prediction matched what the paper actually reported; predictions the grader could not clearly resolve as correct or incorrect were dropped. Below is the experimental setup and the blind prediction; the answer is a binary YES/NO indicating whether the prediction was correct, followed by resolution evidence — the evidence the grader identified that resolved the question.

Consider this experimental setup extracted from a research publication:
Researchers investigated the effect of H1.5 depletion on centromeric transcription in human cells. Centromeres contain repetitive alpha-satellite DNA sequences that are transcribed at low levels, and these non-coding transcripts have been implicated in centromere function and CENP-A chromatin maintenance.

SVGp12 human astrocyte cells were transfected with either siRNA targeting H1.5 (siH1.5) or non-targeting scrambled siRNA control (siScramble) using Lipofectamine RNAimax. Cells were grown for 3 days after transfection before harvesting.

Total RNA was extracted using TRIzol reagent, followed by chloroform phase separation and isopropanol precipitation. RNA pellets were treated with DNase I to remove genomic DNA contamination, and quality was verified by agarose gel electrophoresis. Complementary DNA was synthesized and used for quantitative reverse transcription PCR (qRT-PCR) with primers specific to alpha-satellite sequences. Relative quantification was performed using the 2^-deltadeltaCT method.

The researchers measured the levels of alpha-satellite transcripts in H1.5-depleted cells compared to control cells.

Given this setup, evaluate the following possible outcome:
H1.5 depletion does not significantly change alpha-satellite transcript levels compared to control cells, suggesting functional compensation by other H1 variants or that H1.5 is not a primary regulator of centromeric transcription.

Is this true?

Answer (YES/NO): NO